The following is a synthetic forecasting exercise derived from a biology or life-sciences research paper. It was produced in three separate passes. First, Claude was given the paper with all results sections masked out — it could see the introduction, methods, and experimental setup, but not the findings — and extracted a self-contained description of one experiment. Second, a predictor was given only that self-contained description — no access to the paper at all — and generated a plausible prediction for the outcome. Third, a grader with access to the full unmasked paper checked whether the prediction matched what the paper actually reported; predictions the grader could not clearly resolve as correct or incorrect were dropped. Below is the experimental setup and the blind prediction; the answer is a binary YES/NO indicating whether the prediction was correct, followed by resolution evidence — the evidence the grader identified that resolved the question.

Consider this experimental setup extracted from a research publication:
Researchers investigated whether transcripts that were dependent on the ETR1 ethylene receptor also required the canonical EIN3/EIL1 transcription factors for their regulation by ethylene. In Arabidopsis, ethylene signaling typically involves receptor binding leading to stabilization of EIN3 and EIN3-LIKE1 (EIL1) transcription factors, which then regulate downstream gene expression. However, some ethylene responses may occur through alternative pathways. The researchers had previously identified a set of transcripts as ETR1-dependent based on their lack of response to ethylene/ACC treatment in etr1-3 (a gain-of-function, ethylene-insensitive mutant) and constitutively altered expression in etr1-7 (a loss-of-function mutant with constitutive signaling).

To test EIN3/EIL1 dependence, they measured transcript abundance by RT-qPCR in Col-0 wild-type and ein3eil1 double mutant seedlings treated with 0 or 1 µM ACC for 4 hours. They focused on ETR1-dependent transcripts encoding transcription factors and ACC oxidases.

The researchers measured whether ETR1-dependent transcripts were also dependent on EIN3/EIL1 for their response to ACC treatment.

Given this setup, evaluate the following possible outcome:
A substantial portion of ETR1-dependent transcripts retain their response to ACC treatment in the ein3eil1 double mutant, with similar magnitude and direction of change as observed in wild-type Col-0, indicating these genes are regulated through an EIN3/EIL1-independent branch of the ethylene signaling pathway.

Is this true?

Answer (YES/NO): NO